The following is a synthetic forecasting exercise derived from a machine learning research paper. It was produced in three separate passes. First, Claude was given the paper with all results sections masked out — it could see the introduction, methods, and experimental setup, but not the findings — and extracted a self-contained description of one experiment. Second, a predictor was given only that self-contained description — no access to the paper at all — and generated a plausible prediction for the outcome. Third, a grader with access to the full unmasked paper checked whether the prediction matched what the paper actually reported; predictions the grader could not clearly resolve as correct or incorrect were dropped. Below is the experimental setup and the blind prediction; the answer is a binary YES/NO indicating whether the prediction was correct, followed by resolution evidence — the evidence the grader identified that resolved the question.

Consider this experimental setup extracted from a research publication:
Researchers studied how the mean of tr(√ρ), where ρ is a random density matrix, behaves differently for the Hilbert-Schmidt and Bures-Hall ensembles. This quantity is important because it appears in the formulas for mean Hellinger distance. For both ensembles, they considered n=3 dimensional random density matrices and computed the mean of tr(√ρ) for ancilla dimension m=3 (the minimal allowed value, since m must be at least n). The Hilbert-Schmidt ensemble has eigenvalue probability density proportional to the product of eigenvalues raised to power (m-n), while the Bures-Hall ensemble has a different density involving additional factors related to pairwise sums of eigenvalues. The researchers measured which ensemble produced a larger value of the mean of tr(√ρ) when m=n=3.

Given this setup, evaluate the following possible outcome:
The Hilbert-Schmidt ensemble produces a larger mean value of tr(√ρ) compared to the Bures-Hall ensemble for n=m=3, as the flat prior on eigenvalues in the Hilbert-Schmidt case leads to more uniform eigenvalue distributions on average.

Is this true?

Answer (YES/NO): YES